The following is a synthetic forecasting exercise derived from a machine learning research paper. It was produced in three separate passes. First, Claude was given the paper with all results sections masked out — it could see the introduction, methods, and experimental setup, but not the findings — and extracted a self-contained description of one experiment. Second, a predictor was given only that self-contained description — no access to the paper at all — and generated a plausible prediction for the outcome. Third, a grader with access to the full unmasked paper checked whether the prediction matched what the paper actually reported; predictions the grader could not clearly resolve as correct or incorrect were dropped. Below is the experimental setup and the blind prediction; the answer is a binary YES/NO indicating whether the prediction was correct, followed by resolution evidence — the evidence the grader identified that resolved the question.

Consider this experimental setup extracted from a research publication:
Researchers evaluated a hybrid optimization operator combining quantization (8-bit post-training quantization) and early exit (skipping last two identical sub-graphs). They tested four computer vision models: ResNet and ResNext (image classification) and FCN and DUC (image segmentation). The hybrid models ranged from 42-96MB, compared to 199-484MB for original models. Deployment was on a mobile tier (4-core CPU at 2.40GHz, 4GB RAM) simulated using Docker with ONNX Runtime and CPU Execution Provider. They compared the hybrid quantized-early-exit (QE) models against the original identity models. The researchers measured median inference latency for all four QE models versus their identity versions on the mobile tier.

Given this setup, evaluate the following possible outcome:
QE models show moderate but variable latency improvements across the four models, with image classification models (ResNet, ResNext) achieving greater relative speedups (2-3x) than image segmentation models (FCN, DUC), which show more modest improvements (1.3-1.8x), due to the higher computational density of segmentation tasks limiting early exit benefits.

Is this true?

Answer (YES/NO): NO